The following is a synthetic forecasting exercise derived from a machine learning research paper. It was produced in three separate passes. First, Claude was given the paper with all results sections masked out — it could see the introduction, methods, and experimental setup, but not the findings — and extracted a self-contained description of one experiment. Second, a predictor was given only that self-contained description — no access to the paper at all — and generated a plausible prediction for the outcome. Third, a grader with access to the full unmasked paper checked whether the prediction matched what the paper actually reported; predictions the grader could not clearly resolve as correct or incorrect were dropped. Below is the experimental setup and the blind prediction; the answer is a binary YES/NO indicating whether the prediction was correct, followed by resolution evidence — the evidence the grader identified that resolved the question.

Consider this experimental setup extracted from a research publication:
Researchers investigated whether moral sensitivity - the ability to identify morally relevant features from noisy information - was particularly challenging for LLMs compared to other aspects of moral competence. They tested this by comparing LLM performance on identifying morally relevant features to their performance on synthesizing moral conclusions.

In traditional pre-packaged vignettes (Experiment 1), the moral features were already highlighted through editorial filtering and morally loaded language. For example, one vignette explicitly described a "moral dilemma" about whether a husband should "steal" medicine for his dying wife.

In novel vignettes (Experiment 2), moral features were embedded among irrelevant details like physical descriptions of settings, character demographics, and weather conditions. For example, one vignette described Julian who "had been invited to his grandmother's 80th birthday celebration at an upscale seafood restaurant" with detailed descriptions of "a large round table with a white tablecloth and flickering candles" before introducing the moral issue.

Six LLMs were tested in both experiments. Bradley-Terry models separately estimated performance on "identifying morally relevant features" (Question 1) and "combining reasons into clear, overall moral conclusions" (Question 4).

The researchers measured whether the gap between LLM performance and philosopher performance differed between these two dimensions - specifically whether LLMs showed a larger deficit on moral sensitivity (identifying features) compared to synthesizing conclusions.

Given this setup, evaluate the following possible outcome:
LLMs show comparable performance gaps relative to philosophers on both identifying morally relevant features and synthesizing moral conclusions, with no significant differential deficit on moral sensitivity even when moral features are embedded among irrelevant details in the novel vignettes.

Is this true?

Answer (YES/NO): NO